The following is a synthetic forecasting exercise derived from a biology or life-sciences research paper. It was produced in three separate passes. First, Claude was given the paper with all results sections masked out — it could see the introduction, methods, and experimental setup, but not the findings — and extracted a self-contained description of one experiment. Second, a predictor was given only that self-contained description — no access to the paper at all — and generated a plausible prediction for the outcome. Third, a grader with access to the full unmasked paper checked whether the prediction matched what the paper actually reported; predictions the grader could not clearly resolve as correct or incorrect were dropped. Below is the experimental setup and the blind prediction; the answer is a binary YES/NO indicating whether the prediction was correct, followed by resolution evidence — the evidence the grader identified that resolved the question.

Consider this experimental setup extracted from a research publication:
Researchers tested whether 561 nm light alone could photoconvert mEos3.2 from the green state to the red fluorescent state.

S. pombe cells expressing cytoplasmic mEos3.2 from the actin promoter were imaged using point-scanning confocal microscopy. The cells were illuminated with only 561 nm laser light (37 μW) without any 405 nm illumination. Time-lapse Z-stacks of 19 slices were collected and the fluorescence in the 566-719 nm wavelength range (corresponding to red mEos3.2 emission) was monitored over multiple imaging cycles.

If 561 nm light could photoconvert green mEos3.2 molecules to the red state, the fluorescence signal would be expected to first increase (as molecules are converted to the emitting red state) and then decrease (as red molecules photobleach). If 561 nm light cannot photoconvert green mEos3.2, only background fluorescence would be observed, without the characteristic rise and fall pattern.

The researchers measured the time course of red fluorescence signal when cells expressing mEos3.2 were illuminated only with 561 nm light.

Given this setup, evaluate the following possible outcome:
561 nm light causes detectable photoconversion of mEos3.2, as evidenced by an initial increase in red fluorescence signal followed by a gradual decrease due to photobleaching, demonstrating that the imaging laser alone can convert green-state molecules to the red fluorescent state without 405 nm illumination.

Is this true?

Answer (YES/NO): NO